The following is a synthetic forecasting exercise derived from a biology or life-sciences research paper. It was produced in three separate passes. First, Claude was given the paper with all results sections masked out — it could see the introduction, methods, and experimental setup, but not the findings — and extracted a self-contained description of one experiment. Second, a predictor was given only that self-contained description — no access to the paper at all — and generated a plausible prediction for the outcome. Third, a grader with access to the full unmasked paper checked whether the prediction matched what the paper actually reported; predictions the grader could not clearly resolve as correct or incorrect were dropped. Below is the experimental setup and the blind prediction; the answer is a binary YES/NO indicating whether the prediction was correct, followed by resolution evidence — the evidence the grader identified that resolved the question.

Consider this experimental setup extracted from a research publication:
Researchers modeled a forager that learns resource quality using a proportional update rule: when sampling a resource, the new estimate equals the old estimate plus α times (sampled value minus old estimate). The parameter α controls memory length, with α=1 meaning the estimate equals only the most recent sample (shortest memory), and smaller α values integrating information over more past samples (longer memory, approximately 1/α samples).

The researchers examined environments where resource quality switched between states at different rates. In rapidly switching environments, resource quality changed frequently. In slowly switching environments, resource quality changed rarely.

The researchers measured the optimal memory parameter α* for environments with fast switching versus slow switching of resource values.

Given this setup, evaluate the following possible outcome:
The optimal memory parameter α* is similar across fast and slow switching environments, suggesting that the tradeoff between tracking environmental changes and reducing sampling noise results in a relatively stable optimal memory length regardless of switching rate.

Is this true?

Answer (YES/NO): NO